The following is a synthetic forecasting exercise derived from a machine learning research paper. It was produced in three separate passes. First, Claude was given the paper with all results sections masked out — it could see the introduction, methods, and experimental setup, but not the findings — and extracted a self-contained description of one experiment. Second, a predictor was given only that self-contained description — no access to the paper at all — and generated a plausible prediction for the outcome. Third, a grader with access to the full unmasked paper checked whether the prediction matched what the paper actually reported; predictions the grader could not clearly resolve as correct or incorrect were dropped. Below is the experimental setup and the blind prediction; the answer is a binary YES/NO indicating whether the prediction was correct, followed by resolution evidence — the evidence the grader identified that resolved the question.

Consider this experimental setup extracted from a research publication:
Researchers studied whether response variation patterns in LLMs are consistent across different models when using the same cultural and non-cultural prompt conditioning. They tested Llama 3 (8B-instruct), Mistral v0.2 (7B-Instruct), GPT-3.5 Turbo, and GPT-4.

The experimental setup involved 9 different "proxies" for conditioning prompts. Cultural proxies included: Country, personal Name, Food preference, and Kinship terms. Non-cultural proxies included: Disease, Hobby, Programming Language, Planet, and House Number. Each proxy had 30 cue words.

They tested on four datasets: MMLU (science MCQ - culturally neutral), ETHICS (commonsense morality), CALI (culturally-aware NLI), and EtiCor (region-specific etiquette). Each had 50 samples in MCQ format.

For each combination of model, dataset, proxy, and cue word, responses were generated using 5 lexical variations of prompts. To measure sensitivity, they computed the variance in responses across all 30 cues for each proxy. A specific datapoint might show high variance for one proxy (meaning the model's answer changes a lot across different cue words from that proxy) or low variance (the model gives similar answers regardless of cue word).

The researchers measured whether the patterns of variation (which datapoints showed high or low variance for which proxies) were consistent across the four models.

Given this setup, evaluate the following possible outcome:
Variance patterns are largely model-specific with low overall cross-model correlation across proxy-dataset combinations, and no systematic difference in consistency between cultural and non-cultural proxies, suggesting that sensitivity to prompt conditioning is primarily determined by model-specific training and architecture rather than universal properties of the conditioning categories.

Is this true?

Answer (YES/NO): YES